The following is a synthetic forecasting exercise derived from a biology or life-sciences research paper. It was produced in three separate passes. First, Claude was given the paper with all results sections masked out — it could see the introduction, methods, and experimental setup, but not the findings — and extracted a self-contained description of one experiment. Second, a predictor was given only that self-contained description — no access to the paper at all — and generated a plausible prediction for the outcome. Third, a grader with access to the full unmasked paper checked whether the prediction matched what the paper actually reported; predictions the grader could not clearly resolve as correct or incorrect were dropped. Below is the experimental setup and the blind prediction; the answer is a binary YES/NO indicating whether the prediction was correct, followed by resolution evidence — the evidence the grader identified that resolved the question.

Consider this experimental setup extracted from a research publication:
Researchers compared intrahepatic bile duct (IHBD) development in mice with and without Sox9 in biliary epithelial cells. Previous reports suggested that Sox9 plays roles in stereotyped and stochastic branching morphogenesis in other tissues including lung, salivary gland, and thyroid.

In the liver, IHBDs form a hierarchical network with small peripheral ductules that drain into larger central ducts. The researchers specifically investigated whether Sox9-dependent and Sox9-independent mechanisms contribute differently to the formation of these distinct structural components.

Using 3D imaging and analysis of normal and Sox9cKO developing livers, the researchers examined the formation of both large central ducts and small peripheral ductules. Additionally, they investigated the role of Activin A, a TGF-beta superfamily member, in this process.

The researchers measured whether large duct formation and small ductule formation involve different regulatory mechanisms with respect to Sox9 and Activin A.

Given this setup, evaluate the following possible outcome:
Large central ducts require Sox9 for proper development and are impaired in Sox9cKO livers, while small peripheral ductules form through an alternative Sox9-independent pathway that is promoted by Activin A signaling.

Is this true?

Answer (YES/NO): NO